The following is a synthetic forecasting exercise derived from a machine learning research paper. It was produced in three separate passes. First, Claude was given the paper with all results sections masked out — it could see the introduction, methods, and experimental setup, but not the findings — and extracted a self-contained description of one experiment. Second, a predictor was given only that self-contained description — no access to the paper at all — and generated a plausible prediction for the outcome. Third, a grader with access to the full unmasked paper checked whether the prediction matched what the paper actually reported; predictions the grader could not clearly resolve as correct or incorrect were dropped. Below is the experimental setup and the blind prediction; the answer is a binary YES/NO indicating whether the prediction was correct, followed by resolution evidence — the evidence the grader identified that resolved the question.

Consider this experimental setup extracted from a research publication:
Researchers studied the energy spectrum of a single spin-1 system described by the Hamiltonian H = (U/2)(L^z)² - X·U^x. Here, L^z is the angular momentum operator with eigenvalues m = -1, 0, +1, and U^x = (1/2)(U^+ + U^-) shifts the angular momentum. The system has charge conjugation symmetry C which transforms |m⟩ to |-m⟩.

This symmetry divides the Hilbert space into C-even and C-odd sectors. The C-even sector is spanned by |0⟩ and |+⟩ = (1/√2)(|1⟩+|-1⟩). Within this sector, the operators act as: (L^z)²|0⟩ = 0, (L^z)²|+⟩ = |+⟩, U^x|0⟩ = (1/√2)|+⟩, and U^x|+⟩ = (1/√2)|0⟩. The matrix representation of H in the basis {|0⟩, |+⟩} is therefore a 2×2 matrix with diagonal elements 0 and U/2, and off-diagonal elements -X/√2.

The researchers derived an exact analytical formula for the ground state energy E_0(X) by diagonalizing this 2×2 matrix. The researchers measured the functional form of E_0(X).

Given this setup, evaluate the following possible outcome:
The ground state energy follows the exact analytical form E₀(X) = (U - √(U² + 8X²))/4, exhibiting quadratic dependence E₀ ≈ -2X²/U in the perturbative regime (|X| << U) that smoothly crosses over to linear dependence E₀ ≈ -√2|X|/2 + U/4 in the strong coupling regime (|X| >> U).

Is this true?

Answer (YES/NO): NO